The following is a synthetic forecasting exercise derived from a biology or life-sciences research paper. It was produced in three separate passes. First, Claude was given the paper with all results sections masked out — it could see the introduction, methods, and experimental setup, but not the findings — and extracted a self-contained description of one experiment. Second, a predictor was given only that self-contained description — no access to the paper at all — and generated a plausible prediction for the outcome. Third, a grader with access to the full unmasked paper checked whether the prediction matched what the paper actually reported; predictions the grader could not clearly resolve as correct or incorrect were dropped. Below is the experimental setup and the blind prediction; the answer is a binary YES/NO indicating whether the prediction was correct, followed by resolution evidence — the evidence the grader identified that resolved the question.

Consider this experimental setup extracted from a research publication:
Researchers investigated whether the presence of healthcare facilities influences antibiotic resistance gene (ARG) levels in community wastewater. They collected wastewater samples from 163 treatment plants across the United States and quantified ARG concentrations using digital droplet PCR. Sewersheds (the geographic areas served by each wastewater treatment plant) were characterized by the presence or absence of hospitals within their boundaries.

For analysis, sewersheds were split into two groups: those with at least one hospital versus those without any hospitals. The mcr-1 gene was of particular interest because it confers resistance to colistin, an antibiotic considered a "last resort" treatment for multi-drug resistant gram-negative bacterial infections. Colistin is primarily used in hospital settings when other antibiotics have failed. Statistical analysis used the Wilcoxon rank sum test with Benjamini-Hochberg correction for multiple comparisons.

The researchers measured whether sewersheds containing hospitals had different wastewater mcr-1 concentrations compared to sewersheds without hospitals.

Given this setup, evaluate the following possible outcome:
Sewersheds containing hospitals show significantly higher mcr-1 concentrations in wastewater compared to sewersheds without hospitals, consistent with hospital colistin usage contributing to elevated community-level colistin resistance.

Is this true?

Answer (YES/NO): NO